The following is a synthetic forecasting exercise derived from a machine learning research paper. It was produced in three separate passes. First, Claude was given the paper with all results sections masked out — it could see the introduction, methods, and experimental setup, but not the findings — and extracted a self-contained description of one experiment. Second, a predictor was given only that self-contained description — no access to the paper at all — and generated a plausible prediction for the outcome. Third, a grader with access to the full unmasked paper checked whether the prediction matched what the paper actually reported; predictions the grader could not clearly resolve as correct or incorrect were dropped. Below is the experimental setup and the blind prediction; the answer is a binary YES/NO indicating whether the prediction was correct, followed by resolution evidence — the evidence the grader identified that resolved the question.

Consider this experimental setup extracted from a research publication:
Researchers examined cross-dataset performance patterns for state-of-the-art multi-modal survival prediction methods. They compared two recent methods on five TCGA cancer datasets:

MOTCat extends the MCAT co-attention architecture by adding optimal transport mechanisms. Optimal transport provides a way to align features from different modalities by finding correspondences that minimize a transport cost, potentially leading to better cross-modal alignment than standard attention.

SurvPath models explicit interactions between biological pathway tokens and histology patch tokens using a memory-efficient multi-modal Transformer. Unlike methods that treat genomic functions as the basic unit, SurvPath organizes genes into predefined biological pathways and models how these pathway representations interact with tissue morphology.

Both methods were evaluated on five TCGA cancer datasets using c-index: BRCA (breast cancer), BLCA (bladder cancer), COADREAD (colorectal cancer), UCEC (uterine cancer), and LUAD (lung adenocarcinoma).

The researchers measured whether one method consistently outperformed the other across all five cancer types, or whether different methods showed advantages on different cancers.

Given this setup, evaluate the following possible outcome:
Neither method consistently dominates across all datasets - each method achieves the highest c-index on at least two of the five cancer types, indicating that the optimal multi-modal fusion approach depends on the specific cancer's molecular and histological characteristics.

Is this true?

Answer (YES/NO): NO